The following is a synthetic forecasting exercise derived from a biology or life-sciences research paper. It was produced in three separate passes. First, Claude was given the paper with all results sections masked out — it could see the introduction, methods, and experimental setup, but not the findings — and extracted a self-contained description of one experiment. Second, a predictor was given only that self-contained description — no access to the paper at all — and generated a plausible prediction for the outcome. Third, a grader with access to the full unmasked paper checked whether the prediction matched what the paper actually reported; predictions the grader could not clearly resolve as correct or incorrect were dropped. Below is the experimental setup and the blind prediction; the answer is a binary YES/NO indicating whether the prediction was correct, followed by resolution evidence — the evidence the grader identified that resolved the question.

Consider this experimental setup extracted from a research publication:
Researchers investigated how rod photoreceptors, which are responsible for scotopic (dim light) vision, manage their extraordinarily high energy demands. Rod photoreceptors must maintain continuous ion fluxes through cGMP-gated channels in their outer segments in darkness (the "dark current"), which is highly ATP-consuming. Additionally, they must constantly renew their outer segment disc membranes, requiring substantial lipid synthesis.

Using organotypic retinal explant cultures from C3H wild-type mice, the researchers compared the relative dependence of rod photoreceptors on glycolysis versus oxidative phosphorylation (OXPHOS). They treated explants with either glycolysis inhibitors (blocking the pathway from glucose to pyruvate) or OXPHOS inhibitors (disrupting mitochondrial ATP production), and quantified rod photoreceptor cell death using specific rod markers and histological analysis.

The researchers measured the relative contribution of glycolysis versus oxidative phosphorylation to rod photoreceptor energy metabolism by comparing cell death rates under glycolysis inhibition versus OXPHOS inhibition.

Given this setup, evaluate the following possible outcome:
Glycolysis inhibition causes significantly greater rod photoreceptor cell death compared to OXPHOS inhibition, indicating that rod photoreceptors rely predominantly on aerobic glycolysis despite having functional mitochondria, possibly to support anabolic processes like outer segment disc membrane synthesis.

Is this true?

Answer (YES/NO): NO